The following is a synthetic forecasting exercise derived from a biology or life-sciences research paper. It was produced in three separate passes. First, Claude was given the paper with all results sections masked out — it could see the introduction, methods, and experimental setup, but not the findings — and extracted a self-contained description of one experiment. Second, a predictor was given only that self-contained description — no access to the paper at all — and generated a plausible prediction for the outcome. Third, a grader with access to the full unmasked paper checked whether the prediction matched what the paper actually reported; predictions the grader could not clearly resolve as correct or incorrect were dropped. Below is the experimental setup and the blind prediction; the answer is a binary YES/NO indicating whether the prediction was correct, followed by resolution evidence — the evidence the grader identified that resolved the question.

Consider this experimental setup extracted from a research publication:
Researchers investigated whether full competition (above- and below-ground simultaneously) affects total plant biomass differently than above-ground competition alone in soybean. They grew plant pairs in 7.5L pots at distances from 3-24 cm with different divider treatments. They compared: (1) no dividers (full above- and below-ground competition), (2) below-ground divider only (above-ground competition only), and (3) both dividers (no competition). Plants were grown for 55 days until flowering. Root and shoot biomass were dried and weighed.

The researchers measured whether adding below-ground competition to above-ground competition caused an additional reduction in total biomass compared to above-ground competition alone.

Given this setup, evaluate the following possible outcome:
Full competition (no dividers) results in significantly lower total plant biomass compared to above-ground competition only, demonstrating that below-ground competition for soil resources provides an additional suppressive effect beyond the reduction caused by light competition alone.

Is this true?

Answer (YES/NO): NO